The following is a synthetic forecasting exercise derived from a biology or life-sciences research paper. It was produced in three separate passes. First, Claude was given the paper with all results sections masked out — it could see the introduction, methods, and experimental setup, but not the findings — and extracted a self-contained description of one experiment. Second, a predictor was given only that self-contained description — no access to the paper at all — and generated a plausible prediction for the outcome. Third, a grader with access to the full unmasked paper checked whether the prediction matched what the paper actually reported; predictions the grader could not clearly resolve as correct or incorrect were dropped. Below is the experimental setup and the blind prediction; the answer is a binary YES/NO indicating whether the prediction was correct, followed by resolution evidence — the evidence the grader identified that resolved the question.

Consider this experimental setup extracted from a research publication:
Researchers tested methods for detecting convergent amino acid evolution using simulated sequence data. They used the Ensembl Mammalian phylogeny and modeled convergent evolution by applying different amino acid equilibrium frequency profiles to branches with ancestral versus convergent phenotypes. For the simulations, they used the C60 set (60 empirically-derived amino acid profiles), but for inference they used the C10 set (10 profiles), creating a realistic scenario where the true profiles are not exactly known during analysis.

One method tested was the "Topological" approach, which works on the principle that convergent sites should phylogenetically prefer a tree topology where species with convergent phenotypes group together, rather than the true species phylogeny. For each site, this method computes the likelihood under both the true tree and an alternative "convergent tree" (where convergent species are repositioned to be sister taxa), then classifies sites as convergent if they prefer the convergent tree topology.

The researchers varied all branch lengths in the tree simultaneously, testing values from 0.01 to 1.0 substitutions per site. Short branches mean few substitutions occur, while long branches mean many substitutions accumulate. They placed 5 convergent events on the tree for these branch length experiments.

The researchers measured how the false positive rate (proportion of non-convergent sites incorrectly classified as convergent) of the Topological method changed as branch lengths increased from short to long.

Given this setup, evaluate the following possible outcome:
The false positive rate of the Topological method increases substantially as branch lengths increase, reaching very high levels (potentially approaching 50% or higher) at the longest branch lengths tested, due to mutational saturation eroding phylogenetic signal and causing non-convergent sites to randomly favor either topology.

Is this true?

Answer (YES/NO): NO